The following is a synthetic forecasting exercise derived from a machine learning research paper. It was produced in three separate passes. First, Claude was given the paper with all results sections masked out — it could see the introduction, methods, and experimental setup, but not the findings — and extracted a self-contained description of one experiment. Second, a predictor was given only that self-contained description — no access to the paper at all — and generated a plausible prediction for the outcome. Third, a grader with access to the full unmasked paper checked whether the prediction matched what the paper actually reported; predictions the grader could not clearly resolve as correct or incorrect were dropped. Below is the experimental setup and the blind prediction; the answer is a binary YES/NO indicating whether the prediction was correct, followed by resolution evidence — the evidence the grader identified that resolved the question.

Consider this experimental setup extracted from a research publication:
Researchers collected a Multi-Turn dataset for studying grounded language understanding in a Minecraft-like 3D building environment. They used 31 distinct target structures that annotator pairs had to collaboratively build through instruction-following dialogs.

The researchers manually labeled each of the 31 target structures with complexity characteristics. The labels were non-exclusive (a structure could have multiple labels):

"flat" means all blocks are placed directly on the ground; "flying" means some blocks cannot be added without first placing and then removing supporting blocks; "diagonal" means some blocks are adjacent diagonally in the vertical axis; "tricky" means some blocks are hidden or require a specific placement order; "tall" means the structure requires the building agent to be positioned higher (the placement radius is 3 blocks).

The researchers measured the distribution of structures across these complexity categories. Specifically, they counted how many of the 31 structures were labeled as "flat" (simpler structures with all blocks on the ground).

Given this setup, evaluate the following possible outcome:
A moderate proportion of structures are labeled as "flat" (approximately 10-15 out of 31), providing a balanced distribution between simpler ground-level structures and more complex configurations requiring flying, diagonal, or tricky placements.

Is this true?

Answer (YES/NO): NO